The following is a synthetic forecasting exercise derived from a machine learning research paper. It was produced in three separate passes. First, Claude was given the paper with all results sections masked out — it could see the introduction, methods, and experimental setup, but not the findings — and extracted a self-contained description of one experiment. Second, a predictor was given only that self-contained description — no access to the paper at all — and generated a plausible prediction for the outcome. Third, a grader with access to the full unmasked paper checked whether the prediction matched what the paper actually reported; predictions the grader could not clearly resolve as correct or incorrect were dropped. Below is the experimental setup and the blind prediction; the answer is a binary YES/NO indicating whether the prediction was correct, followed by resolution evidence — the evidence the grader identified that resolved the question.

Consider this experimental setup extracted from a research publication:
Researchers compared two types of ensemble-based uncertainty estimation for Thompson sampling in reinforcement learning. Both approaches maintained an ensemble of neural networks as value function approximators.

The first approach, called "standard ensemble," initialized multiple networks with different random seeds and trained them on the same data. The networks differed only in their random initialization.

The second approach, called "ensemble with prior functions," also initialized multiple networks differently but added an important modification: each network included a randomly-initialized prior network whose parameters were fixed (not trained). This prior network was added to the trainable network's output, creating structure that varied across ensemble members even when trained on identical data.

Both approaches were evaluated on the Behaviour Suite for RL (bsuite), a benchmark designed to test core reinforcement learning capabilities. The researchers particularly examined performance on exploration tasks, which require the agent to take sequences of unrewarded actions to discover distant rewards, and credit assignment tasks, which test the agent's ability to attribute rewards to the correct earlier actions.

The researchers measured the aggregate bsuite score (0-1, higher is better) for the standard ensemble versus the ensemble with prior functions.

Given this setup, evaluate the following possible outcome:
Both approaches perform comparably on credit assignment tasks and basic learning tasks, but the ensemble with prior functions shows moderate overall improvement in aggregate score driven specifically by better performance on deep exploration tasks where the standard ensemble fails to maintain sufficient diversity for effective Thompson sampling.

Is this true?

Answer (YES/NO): YES